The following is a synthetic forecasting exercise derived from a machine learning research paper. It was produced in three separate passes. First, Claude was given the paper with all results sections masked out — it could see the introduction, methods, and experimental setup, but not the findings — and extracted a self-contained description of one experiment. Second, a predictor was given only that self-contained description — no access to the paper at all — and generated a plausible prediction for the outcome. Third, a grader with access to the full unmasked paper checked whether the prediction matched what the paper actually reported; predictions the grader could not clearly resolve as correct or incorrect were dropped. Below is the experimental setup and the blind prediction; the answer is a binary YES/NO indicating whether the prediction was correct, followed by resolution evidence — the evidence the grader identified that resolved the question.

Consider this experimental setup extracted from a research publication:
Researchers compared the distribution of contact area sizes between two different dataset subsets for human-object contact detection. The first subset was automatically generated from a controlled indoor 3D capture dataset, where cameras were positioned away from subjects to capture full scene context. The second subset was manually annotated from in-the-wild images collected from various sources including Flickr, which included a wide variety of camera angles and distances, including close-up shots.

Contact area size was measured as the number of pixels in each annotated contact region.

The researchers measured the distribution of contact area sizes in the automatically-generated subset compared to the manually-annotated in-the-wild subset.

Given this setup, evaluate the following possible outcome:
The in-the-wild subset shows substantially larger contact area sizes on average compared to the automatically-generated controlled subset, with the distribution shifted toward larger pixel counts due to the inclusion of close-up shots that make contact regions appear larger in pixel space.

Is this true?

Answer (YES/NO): YES